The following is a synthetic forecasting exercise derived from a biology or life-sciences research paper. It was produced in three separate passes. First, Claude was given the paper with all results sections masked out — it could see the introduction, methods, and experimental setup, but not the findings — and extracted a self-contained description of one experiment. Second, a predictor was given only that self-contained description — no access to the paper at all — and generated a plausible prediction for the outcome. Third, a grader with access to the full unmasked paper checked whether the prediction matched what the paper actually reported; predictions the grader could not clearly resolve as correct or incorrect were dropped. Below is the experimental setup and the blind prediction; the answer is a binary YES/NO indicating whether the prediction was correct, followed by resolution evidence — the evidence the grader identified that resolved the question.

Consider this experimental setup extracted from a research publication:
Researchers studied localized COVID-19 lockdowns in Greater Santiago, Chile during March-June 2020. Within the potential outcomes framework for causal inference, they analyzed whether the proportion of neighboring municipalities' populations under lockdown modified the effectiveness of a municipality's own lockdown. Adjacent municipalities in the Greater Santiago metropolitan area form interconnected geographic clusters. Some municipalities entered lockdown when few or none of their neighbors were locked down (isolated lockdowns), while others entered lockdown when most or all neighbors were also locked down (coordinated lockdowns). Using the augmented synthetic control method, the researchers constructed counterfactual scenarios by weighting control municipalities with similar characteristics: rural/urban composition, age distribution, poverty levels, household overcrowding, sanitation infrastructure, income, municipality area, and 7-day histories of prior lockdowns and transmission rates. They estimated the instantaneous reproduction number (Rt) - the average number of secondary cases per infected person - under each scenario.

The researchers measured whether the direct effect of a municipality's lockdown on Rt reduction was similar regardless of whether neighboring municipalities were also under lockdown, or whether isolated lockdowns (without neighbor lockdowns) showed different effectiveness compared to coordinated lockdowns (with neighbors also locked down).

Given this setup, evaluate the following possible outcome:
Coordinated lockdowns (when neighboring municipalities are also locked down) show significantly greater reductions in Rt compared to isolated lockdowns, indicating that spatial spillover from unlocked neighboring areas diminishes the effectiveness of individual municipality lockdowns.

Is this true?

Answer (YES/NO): YES